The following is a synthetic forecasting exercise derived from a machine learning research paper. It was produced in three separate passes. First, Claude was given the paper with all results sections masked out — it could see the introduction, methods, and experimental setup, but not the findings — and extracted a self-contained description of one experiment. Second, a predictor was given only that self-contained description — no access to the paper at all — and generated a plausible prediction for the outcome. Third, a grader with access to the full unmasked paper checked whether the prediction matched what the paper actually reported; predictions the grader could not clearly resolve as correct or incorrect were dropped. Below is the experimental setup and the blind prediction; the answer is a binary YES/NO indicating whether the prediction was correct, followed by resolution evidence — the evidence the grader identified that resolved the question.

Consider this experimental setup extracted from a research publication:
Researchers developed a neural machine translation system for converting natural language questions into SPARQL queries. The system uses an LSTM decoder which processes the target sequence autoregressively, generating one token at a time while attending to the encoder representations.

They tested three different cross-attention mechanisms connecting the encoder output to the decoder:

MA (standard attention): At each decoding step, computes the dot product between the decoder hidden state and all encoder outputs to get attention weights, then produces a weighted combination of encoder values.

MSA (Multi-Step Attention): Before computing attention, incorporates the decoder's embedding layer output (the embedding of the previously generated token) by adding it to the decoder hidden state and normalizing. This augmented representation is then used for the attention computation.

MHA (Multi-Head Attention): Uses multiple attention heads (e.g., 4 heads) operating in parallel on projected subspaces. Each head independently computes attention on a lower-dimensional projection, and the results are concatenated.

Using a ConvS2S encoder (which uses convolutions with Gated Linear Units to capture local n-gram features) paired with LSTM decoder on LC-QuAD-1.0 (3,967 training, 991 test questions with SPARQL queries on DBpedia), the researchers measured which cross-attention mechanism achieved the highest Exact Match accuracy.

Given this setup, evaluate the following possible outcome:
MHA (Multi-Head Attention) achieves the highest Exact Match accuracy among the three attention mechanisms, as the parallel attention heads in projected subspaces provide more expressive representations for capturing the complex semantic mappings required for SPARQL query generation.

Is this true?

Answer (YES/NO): YES